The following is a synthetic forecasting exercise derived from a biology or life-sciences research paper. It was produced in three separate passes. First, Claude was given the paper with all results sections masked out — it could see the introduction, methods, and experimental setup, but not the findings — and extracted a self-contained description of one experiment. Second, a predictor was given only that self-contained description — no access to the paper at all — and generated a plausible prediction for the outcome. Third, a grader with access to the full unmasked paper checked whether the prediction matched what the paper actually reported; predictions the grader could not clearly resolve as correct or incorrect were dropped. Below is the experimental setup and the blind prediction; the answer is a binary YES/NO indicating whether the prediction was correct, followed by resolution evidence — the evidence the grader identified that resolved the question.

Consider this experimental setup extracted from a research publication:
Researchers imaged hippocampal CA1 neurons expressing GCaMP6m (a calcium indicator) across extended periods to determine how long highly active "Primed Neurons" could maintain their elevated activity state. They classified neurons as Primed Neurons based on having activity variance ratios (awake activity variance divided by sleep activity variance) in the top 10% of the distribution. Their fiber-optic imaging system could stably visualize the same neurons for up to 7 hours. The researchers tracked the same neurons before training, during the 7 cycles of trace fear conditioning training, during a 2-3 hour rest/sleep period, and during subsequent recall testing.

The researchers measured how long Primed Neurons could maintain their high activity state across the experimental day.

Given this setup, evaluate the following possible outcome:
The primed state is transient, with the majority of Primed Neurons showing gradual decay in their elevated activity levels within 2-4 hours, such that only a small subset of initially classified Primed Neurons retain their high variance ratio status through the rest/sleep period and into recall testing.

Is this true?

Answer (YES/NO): NO